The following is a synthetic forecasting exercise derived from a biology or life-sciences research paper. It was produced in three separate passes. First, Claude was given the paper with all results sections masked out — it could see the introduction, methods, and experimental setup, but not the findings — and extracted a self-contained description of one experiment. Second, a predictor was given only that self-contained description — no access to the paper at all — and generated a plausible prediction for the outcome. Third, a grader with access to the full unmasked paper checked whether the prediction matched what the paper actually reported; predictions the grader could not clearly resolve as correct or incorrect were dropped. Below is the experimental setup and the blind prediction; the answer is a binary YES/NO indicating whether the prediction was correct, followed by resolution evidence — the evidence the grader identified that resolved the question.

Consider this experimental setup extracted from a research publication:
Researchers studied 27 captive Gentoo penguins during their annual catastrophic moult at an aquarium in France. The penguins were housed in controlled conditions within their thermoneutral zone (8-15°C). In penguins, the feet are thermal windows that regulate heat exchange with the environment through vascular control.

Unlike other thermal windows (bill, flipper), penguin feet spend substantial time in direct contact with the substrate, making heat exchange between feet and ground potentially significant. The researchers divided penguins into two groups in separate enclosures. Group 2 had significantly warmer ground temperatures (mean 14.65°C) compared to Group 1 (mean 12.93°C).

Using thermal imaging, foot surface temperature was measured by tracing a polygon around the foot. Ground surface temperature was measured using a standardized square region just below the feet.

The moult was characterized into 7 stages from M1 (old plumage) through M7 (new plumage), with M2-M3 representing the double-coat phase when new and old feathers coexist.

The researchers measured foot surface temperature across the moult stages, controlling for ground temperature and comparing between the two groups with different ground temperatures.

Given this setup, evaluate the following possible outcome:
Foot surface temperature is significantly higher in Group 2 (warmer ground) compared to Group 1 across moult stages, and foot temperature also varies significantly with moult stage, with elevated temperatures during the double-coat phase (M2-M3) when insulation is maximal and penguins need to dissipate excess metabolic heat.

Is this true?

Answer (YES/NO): NO